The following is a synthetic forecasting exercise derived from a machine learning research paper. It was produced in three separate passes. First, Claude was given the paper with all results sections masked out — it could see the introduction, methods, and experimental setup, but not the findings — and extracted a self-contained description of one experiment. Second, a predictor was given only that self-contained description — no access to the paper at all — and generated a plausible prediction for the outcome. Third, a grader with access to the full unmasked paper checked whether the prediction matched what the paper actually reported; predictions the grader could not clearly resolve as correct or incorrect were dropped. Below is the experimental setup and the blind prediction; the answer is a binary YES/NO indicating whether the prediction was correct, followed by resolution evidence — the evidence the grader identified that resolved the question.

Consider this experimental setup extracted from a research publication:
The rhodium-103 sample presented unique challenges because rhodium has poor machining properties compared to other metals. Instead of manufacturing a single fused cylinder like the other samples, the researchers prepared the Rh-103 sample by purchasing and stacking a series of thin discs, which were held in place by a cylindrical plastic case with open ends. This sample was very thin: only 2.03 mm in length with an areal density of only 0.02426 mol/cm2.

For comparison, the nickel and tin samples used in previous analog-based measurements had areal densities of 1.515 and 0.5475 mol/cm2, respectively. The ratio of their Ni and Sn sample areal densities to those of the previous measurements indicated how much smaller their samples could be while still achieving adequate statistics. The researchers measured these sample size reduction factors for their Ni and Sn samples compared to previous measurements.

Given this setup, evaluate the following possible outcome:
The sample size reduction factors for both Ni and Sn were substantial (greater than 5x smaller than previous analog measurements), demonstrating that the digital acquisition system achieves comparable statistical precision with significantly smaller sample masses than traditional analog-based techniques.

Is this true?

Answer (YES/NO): YES